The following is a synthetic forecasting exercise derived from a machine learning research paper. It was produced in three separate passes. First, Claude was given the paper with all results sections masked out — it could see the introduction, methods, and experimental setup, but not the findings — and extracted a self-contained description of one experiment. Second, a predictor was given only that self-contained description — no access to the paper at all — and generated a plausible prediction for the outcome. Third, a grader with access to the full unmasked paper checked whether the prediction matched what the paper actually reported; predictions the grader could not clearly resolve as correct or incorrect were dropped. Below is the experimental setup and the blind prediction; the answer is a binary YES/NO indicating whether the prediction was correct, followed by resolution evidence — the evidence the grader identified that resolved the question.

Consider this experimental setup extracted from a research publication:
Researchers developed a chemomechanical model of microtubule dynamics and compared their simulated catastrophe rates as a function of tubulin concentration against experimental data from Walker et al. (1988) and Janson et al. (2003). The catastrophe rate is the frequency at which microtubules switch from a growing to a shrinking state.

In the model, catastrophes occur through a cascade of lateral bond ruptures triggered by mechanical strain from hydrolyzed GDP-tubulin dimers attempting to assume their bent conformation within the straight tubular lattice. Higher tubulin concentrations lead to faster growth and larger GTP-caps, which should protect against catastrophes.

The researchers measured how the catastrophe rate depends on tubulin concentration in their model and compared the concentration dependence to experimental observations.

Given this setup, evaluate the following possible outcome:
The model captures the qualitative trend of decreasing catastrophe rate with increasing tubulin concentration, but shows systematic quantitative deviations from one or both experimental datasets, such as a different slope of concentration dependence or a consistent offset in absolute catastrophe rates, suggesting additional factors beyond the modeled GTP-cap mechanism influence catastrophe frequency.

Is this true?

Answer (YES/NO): YES